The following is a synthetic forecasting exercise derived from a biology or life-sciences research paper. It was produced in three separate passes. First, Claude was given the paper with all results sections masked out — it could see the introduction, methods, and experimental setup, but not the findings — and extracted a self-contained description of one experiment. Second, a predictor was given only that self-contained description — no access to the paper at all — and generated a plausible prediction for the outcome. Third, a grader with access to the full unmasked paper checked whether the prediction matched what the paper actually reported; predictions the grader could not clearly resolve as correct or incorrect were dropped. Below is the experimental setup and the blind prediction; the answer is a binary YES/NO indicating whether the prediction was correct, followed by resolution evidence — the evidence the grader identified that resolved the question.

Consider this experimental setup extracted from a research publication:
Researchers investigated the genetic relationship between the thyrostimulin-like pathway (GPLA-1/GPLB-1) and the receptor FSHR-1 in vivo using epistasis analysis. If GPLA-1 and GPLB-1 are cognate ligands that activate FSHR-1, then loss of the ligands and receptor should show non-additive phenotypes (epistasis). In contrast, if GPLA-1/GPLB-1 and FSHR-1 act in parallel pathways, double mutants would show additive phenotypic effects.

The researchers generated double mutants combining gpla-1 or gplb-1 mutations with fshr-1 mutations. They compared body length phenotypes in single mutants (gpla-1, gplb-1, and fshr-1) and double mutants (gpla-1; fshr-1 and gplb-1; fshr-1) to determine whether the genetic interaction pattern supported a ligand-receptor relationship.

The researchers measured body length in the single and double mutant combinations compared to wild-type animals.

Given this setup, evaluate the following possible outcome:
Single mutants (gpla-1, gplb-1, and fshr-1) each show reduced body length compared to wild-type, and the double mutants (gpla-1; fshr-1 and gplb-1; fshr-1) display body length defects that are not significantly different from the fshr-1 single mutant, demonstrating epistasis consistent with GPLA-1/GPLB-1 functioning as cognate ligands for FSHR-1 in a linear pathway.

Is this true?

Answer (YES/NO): YES